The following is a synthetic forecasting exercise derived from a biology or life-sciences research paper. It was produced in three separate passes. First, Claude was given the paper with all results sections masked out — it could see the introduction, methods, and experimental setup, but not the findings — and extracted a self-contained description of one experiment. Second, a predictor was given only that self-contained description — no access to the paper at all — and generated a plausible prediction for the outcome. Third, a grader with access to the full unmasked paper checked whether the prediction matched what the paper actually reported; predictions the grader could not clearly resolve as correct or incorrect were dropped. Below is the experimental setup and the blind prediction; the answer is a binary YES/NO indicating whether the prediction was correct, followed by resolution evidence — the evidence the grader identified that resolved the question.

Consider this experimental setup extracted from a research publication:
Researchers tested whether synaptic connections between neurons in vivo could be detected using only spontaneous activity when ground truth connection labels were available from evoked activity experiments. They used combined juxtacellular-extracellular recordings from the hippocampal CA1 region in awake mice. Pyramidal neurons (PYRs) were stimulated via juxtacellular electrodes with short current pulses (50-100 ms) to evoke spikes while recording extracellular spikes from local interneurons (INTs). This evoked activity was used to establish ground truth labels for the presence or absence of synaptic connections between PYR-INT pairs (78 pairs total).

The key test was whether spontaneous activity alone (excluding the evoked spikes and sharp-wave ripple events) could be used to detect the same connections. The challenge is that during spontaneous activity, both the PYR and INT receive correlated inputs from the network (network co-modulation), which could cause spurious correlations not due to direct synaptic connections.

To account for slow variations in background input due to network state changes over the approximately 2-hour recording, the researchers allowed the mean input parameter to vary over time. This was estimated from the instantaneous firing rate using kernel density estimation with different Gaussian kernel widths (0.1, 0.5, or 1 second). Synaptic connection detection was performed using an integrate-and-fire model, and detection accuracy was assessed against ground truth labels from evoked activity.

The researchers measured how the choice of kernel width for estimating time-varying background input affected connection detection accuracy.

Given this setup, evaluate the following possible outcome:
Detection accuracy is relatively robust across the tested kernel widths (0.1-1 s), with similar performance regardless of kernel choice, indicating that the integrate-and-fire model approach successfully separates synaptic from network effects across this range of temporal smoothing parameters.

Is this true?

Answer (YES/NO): YES